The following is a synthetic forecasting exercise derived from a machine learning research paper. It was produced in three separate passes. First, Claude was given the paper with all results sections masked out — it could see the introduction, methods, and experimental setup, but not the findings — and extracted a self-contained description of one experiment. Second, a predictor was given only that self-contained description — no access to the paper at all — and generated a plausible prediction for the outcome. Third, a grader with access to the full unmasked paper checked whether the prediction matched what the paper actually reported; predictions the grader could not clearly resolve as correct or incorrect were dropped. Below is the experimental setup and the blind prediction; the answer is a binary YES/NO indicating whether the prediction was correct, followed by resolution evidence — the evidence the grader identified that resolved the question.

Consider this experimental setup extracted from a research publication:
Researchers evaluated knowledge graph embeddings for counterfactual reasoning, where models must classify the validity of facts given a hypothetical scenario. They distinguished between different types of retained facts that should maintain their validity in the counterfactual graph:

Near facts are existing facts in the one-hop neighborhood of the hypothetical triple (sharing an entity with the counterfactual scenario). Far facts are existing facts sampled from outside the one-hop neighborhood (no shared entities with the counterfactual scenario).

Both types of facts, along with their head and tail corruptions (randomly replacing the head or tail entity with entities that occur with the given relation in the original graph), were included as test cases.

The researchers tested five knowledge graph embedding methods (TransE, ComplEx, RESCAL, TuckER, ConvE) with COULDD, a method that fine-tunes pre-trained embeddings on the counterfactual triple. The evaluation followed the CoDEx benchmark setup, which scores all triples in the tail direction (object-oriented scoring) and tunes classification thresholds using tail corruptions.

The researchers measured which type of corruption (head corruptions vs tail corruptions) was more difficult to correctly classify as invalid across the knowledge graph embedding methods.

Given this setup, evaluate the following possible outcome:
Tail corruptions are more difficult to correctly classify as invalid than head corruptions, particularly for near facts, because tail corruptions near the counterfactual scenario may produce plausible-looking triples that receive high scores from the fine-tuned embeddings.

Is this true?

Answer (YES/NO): NO